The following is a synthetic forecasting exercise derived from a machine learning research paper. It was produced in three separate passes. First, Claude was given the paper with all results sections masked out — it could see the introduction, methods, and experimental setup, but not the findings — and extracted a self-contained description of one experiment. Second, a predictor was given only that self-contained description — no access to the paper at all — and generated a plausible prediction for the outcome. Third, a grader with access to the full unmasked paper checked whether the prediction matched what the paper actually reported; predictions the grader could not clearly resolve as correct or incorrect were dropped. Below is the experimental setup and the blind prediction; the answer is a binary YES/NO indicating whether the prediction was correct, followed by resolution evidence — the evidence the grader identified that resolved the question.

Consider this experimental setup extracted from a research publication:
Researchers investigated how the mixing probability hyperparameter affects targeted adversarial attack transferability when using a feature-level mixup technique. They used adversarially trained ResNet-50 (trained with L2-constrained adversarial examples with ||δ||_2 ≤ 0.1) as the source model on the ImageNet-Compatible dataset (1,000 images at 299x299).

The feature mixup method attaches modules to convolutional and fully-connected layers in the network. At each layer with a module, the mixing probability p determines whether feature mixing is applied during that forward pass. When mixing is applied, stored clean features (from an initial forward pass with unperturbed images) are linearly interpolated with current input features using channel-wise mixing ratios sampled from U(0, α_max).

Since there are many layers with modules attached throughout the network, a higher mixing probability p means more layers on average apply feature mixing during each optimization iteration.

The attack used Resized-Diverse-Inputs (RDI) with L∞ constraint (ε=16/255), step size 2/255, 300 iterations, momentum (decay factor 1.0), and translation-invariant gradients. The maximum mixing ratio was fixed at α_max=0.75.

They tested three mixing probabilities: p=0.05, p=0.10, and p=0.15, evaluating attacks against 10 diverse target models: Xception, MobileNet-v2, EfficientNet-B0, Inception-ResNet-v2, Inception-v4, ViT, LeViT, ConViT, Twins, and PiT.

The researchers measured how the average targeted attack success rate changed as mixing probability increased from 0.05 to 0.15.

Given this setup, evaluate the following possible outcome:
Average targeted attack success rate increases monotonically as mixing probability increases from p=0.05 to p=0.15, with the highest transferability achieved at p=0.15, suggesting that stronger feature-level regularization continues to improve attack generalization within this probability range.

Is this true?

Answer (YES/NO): NO